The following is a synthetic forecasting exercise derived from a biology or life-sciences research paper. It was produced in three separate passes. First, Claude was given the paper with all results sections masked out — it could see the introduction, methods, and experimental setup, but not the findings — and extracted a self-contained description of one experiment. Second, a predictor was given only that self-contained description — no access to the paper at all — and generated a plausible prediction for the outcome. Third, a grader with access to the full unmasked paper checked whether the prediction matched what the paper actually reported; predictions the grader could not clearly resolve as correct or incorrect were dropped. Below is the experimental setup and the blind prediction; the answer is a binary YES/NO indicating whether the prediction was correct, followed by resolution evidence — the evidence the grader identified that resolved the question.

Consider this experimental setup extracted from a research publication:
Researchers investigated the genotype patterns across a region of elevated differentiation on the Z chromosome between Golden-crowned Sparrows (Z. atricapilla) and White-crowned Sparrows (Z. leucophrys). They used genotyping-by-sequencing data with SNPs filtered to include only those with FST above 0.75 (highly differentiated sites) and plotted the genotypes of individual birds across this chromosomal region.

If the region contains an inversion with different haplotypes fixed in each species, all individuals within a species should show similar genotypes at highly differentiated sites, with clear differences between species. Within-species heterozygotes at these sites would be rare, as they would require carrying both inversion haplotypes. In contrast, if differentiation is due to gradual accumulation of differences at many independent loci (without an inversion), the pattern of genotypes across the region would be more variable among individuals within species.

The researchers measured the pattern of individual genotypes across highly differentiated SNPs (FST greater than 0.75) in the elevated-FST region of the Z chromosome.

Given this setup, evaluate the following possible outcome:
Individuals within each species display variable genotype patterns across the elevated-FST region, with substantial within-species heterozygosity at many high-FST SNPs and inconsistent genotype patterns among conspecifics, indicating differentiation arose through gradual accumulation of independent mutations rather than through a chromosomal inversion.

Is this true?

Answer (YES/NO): NO